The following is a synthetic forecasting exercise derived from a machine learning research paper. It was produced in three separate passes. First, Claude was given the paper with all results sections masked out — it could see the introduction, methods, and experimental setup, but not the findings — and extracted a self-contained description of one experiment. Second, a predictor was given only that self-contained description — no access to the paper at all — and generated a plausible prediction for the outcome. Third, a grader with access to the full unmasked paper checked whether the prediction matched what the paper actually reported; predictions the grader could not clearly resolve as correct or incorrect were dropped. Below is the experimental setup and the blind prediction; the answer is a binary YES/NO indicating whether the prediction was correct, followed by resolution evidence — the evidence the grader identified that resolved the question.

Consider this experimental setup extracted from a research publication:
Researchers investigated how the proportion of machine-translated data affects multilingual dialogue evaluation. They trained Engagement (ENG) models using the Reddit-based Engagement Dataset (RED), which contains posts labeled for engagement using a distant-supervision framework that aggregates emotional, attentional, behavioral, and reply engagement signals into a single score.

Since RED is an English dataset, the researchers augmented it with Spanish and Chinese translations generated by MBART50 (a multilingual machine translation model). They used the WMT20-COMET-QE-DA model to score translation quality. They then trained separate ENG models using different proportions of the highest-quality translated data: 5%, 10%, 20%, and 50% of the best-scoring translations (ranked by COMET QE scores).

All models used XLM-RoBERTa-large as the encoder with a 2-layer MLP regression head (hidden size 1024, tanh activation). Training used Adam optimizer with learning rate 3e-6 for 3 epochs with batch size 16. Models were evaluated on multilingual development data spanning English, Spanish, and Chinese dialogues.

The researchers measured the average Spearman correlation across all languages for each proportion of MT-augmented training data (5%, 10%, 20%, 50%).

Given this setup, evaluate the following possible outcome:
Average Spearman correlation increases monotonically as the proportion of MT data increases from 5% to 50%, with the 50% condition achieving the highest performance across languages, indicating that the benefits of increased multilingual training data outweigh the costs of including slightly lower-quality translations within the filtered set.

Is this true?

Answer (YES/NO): NO